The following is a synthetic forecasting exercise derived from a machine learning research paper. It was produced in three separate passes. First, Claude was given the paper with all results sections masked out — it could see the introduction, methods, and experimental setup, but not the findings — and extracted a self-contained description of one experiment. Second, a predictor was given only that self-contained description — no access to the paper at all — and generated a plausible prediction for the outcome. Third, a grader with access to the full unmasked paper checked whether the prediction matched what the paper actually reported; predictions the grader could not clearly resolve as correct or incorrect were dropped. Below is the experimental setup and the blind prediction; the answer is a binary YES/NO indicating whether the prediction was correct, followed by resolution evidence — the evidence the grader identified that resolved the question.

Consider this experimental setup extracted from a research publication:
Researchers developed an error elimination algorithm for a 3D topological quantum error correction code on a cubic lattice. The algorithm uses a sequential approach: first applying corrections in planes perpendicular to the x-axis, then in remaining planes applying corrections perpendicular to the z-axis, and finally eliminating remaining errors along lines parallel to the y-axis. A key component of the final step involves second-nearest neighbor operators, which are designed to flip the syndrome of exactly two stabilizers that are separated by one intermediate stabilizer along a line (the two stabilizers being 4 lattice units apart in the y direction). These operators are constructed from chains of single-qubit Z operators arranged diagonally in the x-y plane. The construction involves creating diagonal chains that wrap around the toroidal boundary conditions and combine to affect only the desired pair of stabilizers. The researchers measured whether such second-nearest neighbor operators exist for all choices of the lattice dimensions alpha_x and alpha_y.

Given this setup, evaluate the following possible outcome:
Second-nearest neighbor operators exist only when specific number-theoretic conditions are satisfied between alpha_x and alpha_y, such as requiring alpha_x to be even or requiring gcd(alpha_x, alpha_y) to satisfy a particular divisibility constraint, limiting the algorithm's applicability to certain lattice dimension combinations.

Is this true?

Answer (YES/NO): YES